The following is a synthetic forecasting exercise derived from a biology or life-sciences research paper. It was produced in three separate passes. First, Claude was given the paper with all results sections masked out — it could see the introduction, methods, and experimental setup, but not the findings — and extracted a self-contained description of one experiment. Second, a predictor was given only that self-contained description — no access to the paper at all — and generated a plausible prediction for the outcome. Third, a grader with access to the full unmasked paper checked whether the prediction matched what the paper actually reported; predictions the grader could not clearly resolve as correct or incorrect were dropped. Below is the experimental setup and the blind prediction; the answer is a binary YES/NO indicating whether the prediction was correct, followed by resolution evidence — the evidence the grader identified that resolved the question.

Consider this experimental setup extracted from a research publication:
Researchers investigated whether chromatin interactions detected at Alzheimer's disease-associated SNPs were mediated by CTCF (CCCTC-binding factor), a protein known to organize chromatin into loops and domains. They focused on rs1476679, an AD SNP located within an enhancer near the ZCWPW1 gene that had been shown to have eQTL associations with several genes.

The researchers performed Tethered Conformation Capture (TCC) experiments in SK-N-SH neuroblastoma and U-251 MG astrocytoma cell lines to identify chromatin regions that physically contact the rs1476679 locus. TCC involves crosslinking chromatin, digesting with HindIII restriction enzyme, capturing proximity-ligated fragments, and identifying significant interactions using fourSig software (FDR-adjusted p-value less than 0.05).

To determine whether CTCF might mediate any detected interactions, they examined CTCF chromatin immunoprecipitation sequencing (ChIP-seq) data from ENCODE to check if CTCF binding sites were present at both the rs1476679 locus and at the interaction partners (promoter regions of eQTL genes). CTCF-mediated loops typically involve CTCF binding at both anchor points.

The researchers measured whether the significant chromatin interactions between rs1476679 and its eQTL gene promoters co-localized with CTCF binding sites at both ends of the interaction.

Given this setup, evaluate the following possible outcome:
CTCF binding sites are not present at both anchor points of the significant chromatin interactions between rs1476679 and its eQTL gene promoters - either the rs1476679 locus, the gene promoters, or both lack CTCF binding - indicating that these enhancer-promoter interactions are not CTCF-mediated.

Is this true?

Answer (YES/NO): NO